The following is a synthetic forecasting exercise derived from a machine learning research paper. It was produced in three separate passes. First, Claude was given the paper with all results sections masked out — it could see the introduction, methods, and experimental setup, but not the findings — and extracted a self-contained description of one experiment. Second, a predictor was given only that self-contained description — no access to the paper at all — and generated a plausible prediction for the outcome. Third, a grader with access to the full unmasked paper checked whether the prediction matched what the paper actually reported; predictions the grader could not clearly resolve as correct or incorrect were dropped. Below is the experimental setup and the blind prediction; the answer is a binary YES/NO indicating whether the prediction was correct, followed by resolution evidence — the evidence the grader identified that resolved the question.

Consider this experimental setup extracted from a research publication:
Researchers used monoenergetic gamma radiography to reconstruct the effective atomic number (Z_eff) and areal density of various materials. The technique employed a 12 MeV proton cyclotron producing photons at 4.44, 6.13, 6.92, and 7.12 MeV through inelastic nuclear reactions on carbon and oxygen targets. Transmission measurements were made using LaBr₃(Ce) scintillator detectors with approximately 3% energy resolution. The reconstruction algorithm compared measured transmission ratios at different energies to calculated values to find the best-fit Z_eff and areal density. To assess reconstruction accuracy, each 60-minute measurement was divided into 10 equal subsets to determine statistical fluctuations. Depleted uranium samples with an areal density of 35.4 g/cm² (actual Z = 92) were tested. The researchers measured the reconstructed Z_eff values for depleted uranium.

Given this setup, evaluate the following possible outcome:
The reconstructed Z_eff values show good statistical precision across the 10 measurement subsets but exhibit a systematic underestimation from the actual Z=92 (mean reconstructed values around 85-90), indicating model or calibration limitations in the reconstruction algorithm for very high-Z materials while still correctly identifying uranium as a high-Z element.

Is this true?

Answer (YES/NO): NO